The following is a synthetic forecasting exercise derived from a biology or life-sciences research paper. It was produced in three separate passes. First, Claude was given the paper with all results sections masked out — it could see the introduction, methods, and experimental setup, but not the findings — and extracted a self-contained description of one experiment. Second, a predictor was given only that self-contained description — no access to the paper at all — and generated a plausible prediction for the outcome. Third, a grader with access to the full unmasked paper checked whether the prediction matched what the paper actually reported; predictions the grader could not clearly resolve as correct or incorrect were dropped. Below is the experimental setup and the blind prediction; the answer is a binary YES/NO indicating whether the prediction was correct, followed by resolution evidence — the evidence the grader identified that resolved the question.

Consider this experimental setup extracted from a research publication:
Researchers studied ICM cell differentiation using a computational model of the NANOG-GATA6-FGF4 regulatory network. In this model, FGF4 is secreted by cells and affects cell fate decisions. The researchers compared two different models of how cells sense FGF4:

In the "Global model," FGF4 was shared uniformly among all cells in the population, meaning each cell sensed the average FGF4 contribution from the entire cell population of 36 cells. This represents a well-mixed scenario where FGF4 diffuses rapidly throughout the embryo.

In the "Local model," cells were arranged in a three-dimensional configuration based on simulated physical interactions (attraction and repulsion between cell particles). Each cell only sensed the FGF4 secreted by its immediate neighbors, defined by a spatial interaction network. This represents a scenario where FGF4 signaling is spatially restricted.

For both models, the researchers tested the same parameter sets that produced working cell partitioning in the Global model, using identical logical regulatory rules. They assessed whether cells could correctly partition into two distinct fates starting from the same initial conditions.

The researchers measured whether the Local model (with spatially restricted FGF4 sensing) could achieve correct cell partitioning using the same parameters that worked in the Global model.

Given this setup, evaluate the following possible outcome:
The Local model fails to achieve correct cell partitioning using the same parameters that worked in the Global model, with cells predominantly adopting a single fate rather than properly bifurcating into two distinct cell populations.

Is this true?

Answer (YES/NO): NO